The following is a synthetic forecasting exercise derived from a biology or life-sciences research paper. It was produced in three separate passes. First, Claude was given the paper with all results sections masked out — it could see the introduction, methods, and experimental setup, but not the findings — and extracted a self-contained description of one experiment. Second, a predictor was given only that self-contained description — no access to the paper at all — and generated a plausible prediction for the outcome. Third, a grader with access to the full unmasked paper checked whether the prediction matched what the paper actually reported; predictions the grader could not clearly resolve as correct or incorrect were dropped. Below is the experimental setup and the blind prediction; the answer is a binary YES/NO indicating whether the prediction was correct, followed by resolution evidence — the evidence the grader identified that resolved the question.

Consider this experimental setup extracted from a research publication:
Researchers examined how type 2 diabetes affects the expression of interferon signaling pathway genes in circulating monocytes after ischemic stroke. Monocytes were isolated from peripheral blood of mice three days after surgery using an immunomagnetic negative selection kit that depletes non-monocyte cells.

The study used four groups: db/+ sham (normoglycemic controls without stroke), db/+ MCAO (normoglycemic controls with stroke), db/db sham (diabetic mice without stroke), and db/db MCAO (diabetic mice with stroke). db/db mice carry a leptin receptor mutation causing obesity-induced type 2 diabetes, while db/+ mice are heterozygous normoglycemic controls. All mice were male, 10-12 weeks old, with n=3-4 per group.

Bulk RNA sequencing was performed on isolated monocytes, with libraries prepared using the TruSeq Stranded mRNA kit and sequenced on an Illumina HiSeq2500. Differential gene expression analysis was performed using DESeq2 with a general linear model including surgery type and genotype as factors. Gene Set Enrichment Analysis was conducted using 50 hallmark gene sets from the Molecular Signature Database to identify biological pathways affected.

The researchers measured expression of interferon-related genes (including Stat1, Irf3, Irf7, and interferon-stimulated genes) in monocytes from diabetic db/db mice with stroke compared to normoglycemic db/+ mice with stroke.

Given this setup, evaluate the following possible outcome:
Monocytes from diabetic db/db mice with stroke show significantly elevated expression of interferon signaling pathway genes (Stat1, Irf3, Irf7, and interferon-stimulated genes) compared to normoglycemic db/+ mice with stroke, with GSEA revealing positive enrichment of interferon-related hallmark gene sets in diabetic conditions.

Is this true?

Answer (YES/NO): NO